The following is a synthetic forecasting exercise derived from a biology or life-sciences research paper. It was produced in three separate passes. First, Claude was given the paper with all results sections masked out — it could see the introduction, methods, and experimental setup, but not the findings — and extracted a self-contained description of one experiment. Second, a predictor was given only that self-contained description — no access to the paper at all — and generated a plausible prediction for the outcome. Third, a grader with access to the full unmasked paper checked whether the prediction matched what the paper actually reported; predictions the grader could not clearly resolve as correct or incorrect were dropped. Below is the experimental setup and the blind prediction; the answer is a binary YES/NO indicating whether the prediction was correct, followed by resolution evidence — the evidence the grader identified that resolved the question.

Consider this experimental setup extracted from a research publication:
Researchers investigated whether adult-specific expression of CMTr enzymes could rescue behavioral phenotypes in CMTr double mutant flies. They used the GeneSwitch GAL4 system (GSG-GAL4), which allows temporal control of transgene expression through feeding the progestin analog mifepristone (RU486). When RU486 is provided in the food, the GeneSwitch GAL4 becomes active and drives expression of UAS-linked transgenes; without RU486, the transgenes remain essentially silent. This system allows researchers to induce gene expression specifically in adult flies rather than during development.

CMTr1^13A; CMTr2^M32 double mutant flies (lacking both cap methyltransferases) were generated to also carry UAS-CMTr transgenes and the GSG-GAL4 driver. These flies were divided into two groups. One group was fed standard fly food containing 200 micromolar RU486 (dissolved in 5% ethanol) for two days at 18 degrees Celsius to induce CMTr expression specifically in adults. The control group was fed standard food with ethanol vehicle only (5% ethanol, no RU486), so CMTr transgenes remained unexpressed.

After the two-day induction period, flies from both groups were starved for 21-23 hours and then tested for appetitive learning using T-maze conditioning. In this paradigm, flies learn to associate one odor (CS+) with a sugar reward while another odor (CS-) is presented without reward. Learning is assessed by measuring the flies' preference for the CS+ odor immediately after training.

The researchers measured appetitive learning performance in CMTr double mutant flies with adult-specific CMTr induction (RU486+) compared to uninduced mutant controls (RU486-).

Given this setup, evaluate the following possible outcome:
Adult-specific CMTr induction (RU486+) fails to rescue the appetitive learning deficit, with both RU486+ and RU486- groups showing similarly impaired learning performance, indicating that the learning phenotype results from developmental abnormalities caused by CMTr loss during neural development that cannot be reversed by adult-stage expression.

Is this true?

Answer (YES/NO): NO